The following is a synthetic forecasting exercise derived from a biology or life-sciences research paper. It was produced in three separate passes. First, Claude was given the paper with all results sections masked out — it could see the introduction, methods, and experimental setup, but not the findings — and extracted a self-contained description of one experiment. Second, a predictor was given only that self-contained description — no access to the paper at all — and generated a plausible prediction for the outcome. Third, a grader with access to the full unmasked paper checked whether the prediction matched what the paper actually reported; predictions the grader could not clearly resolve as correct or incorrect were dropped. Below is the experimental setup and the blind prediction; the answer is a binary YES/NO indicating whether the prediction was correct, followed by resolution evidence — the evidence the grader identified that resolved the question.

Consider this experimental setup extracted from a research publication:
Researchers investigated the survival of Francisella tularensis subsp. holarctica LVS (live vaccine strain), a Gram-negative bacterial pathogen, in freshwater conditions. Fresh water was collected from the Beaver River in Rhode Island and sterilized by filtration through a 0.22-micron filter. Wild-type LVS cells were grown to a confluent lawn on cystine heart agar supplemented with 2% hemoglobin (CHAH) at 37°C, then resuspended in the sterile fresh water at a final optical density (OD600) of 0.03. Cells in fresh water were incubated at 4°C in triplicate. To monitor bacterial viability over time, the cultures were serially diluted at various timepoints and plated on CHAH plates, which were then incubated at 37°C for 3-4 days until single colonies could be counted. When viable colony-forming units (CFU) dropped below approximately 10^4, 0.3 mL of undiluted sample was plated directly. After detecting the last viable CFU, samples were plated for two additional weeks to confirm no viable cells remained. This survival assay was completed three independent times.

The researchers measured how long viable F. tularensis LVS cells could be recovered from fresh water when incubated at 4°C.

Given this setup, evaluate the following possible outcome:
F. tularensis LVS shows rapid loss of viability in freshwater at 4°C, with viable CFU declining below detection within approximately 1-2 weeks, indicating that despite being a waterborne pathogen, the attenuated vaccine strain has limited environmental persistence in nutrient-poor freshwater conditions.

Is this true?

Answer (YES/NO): NO